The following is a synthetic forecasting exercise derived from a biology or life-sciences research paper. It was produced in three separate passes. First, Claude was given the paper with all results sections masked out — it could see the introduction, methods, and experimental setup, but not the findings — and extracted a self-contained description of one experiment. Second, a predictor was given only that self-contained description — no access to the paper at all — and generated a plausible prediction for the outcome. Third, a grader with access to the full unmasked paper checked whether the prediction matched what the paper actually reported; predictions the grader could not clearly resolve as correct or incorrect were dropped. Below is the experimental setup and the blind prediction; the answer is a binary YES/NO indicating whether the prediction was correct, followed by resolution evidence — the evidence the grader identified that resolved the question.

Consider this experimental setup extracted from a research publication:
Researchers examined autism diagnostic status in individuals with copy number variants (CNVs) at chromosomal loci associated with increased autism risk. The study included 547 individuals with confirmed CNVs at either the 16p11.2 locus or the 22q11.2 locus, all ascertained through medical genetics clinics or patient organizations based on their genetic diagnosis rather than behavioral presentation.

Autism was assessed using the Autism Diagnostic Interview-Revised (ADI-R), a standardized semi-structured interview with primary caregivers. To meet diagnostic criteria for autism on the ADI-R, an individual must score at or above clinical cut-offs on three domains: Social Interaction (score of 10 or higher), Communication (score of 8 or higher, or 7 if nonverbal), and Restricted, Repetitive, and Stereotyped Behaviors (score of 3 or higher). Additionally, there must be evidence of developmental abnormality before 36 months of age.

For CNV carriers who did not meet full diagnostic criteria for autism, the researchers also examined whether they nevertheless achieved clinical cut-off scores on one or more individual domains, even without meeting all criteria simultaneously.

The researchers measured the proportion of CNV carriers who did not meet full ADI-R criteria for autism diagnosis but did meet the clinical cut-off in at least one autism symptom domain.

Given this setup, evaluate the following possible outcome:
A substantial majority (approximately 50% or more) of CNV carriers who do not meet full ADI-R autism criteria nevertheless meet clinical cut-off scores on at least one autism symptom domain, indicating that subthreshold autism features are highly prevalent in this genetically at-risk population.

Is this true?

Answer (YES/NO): YES